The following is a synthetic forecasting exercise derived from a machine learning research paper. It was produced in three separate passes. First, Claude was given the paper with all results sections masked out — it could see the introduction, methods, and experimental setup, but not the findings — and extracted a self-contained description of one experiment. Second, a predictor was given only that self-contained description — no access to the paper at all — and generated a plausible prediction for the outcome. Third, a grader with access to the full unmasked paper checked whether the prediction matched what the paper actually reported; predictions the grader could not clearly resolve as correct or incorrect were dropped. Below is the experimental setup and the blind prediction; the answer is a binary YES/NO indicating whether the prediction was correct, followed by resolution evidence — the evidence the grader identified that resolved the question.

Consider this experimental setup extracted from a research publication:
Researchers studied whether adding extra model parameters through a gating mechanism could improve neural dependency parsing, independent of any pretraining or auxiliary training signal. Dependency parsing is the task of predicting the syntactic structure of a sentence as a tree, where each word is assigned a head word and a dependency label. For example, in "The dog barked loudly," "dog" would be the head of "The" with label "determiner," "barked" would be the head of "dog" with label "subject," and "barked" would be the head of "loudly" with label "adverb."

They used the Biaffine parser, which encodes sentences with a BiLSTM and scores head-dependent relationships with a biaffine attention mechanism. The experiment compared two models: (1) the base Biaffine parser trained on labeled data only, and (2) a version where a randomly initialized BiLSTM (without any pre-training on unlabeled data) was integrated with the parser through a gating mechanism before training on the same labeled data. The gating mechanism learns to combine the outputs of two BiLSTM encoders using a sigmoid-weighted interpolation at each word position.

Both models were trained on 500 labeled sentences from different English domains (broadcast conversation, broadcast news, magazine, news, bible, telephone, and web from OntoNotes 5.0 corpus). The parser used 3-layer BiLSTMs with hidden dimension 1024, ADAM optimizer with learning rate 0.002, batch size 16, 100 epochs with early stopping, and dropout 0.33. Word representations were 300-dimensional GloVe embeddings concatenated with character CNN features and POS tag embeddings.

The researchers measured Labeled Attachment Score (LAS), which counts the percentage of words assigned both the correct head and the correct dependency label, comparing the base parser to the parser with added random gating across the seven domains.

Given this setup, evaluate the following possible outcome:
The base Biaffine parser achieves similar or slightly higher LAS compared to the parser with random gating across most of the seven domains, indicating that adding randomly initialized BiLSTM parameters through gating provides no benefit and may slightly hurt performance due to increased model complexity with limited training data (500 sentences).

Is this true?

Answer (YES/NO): NO